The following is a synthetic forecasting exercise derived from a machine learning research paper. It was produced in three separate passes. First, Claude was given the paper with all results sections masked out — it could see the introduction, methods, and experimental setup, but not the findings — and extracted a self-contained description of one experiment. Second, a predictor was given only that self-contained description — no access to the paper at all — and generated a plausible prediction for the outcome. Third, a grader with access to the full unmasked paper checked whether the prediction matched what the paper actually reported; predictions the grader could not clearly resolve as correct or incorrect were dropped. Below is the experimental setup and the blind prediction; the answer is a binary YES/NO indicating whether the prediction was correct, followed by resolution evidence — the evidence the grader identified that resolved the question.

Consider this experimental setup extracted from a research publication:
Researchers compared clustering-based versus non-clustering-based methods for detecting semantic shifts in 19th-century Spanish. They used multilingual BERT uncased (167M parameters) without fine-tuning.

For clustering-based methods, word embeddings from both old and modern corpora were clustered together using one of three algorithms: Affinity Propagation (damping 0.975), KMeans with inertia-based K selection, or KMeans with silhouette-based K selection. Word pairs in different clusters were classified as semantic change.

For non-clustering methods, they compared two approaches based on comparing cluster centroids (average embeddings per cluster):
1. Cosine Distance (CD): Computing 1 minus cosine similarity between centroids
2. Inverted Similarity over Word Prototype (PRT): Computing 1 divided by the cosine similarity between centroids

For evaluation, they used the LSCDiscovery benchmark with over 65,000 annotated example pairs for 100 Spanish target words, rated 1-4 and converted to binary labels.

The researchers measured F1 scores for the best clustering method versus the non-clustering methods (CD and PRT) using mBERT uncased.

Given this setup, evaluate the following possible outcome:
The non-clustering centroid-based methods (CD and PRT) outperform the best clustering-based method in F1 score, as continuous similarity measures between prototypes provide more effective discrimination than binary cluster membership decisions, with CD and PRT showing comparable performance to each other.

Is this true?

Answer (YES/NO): YES